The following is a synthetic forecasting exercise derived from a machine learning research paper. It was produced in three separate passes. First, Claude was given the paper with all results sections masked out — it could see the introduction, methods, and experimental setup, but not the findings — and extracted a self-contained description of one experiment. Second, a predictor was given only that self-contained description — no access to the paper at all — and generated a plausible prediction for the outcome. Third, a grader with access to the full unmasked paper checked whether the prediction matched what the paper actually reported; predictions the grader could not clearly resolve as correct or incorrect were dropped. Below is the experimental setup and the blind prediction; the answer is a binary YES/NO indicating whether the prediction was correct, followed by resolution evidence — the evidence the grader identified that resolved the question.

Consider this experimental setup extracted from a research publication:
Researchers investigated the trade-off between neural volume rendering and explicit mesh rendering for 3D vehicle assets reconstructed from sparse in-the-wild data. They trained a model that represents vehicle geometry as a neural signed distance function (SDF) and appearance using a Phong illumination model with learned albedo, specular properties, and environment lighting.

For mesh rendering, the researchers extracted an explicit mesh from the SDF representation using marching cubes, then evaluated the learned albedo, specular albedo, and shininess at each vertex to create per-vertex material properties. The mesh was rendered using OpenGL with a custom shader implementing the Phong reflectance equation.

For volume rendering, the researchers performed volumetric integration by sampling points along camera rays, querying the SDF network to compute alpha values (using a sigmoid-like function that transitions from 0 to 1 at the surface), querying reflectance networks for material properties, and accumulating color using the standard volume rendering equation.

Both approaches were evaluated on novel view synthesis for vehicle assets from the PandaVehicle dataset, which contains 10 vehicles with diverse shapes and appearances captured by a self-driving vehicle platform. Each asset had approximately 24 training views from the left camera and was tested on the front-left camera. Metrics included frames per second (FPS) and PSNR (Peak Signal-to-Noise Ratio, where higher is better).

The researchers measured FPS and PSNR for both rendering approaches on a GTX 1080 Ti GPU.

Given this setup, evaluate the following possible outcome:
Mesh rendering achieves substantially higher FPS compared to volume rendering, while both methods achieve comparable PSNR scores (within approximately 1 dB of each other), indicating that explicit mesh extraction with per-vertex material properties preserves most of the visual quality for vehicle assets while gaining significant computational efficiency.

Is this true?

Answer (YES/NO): NO